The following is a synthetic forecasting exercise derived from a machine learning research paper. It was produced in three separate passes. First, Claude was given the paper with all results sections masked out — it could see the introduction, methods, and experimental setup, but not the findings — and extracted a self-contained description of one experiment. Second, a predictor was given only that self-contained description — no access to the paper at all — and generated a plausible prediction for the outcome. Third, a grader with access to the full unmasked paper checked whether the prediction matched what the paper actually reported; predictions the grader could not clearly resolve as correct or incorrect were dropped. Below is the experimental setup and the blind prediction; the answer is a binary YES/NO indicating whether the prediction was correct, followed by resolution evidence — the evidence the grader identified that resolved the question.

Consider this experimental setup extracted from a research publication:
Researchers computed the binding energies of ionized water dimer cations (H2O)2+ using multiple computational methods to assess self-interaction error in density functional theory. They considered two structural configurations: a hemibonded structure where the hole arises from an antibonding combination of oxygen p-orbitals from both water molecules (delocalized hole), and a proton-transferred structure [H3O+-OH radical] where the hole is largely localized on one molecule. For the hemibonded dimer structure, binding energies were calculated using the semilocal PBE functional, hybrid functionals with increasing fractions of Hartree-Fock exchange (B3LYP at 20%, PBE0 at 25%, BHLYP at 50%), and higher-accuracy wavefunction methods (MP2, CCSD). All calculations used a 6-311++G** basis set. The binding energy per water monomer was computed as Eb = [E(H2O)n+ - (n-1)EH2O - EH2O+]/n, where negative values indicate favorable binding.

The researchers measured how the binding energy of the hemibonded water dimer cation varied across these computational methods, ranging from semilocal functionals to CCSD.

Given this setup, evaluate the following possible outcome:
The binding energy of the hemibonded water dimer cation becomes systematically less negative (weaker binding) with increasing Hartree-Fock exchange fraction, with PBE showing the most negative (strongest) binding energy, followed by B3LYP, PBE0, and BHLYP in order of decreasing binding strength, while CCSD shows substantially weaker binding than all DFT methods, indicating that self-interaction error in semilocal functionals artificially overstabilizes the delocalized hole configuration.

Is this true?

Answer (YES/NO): NO